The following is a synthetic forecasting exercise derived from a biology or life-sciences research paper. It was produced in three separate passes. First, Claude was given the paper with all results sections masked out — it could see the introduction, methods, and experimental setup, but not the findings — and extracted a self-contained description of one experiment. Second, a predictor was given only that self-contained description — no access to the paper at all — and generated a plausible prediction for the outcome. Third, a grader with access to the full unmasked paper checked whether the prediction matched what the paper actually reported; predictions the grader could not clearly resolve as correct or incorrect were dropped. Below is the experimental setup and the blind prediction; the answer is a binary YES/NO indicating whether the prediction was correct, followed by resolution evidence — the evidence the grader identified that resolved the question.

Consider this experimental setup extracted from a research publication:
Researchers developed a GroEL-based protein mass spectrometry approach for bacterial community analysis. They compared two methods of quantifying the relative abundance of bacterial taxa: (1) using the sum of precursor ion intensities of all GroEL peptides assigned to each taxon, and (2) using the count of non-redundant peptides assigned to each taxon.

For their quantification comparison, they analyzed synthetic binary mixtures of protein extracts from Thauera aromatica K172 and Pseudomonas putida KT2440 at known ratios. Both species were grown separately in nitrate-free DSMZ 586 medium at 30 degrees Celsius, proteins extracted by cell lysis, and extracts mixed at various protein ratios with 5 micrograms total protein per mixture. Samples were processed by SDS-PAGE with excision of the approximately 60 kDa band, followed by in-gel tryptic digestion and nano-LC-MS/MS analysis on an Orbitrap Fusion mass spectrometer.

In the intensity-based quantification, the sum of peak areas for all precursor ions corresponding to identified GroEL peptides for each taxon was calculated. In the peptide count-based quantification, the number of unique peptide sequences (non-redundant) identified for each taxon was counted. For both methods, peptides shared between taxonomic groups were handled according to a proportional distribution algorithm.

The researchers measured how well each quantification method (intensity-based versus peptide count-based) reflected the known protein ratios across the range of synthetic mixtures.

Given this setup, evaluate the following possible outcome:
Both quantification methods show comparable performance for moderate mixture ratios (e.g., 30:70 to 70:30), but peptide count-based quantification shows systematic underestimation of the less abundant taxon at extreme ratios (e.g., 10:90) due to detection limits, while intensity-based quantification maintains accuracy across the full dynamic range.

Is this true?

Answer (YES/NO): NO